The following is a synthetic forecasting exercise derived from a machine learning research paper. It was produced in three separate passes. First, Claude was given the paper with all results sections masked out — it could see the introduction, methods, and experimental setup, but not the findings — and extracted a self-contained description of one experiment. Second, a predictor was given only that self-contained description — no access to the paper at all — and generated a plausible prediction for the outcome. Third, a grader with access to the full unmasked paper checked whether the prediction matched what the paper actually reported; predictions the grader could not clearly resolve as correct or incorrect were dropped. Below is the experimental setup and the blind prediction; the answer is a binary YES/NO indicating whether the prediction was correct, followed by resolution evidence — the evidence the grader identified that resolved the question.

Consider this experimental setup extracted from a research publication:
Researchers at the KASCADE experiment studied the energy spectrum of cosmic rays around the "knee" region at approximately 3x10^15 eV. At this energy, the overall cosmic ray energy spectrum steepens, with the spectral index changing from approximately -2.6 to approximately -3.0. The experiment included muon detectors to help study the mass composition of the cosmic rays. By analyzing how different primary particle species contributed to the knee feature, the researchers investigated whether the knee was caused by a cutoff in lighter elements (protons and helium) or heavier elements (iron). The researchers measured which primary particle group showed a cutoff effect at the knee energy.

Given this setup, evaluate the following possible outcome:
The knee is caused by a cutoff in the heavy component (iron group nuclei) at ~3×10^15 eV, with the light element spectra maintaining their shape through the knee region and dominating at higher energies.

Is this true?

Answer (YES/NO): NO